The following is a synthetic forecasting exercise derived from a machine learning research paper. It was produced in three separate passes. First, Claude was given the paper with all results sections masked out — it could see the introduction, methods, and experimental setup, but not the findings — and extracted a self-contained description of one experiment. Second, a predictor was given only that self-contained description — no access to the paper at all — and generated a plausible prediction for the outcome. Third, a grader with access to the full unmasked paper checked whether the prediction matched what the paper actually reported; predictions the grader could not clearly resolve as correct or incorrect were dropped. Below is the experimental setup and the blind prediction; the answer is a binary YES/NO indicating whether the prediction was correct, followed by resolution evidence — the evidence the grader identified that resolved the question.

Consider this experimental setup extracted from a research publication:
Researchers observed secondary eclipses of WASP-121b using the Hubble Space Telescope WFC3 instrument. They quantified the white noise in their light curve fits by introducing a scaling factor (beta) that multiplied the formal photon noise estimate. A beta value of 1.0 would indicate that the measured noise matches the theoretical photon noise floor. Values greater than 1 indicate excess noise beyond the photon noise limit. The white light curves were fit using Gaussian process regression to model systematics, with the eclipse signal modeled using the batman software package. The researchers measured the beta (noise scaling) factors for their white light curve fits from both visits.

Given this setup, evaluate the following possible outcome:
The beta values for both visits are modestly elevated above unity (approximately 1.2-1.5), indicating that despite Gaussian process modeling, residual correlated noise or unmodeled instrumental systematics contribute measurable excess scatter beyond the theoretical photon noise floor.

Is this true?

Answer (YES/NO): NO